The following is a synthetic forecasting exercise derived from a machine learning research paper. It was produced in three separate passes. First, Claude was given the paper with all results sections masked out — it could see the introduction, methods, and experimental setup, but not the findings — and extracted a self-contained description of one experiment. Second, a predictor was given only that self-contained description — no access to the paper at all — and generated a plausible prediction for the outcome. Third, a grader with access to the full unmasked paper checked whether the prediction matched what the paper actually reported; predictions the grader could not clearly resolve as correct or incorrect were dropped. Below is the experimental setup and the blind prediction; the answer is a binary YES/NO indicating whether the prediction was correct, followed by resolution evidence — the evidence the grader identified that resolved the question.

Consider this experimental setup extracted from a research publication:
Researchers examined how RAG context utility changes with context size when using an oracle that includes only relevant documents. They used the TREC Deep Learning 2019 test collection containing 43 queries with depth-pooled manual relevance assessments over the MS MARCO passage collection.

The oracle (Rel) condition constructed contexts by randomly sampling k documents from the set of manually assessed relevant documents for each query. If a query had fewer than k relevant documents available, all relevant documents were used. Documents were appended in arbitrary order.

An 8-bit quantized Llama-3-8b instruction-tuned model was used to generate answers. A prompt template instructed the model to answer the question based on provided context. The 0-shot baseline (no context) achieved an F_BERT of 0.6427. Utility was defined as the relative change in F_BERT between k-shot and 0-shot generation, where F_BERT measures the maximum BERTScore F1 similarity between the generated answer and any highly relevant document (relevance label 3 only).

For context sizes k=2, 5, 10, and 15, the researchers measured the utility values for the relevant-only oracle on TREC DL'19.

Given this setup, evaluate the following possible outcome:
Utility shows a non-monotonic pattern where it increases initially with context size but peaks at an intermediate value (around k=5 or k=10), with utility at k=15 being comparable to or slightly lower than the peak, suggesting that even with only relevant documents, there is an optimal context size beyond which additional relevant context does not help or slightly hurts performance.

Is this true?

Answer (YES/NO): NO